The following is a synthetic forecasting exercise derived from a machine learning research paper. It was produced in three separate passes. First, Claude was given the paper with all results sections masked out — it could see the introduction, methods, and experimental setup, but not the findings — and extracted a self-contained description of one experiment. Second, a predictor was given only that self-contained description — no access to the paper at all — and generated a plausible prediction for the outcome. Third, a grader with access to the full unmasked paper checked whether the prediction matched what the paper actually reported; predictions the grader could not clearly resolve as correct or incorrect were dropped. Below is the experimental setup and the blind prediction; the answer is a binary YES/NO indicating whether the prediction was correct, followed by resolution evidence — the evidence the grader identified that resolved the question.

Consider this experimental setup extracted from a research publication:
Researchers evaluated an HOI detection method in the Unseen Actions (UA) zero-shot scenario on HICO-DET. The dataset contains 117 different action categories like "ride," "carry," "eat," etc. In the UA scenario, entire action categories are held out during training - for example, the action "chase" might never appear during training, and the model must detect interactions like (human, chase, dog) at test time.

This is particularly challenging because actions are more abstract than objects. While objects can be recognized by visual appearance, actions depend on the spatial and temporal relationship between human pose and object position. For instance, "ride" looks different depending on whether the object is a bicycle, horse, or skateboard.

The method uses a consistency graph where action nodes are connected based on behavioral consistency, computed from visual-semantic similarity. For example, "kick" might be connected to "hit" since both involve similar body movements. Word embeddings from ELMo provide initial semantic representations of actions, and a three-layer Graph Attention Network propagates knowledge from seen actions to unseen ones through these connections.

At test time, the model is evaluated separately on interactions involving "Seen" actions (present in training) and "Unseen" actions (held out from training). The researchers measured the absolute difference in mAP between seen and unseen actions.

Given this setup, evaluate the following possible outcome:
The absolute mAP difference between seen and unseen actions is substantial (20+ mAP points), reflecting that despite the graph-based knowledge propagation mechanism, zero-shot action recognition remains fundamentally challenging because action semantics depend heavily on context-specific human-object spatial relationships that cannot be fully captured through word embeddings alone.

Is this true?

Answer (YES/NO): NO